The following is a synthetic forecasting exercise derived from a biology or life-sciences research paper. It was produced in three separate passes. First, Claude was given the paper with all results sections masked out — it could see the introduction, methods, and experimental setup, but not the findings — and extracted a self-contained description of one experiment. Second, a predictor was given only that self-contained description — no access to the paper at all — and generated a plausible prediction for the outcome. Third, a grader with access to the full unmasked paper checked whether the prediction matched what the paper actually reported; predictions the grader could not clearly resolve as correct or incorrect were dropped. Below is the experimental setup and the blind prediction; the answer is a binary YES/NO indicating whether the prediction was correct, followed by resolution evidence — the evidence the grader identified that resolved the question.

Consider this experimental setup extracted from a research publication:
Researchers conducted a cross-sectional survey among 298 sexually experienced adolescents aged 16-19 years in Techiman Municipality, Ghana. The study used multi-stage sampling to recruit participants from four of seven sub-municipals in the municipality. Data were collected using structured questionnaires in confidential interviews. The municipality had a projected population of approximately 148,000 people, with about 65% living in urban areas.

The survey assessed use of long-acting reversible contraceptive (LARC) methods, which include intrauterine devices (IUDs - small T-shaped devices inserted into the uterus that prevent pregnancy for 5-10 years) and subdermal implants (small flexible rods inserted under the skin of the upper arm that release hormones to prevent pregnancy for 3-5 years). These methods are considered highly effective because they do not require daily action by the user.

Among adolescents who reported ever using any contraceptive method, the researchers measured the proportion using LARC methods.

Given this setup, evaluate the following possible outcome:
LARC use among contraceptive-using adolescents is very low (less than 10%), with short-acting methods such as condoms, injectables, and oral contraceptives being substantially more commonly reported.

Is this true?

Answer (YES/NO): YES